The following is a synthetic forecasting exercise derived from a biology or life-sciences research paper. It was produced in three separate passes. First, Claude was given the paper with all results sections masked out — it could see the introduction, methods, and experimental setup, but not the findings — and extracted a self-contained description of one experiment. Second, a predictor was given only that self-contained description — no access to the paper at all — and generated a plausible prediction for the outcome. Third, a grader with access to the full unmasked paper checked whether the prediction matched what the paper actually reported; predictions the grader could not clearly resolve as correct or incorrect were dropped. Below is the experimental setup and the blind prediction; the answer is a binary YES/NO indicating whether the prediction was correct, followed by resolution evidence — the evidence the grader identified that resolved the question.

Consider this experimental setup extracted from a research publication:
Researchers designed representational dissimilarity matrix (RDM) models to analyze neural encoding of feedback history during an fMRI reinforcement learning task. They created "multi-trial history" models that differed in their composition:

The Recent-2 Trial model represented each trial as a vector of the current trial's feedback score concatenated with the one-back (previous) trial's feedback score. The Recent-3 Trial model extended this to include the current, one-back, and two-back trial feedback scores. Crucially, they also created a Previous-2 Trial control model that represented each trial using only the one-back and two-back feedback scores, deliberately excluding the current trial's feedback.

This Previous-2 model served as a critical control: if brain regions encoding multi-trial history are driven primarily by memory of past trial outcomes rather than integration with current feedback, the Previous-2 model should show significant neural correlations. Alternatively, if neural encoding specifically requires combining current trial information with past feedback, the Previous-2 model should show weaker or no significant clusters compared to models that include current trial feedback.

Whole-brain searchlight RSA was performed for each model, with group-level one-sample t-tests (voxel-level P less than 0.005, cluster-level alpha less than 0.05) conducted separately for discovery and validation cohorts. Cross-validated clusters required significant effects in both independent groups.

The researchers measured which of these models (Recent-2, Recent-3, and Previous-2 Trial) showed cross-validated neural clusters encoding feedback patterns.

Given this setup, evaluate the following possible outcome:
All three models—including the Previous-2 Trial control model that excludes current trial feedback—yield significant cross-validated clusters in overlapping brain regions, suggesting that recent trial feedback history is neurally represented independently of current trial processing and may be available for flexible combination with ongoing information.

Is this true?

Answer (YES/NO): YES